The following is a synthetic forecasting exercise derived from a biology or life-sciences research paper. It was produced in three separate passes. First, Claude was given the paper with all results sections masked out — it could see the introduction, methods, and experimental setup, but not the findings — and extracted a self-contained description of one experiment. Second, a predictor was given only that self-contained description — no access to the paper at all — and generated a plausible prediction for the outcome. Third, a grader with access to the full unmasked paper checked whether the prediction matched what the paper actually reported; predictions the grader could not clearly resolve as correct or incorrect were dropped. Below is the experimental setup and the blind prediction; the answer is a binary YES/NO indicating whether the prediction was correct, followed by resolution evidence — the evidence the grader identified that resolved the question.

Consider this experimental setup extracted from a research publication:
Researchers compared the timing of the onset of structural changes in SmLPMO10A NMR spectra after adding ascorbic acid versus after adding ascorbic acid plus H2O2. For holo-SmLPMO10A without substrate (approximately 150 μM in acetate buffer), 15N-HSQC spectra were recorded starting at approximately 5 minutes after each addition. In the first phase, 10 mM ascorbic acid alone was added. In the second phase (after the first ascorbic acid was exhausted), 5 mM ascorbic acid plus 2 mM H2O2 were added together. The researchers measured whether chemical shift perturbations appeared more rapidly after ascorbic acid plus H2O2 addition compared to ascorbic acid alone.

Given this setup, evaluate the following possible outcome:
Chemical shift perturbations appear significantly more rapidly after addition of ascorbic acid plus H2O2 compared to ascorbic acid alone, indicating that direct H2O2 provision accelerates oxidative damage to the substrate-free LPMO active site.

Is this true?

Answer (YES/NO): NO